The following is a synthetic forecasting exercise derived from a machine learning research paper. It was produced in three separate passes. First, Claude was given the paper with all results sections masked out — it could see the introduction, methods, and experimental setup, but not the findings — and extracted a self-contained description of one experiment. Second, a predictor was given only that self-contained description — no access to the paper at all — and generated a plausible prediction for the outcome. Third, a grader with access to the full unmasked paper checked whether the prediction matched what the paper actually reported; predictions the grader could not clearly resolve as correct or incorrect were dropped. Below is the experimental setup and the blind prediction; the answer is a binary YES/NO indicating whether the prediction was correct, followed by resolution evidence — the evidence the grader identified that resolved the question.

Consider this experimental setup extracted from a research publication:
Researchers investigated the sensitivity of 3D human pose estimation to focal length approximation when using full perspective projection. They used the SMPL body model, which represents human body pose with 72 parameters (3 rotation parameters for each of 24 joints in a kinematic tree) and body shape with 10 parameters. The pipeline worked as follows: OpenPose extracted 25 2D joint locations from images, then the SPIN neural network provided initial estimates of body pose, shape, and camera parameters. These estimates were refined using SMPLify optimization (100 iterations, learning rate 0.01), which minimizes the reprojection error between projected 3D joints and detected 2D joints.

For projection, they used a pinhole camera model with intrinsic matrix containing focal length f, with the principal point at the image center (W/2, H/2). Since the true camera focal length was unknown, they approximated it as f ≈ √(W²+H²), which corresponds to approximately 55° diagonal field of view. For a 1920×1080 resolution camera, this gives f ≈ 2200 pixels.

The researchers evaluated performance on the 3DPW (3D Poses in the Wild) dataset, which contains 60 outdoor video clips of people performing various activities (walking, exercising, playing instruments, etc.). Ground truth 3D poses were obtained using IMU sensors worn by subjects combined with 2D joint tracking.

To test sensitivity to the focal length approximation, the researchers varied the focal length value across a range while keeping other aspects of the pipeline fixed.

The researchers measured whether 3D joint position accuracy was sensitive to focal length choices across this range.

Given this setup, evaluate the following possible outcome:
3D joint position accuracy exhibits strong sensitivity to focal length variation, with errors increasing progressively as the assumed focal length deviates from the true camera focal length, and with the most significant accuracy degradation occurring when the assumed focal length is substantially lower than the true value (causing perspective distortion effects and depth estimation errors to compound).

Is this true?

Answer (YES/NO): NO